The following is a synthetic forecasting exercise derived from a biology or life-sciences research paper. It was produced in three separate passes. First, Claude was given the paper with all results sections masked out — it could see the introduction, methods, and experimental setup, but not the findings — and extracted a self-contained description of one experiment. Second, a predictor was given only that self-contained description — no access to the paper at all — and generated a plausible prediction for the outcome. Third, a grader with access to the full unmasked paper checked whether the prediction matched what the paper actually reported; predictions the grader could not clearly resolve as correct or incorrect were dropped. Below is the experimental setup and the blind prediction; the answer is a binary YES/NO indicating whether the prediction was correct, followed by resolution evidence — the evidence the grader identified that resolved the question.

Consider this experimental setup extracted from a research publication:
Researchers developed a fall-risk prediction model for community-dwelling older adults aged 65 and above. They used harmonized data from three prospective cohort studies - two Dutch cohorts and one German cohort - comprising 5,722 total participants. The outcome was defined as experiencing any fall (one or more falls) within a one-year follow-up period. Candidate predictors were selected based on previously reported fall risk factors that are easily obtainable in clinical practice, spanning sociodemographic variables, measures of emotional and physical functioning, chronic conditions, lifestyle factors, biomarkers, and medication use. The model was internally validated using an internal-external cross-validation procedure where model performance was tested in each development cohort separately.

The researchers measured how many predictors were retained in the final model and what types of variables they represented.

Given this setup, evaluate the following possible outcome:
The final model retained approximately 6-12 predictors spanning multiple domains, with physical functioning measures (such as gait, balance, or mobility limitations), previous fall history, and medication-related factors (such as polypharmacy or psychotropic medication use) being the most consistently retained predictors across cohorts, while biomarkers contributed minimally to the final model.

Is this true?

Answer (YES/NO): NO